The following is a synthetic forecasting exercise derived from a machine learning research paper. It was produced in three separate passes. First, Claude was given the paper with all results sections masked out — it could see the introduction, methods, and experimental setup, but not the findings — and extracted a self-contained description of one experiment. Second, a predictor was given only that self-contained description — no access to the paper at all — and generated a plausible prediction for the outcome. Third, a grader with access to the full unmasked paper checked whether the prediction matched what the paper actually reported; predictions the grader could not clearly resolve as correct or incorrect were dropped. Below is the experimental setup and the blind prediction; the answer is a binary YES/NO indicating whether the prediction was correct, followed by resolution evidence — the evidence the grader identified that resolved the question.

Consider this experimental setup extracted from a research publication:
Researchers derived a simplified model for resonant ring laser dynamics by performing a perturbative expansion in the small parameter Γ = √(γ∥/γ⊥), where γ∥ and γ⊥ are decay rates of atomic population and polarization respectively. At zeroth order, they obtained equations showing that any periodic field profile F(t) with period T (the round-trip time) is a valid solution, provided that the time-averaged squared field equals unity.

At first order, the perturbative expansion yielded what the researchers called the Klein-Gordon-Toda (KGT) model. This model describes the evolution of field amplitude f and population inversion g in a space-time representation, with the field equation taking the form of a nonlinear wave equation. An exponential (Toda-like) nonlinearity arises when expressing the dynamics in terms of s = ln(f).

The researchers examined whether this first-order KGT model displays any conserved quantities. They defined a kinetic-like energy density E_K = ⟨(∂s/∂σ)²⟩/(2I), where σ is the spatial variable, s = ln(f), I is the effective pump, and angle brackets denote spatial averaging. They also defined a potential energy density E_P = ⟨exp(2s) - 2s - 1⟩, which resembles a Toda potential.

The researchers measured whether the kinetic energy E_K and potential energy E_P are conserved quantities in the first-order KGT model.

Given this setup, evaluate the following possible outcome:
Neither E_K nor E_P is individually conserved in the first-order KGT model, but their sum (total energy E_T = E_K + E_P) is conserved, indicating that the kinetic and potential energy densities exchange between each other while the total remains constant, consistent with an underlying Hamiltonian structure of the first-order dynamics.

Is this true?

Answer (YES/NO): NO